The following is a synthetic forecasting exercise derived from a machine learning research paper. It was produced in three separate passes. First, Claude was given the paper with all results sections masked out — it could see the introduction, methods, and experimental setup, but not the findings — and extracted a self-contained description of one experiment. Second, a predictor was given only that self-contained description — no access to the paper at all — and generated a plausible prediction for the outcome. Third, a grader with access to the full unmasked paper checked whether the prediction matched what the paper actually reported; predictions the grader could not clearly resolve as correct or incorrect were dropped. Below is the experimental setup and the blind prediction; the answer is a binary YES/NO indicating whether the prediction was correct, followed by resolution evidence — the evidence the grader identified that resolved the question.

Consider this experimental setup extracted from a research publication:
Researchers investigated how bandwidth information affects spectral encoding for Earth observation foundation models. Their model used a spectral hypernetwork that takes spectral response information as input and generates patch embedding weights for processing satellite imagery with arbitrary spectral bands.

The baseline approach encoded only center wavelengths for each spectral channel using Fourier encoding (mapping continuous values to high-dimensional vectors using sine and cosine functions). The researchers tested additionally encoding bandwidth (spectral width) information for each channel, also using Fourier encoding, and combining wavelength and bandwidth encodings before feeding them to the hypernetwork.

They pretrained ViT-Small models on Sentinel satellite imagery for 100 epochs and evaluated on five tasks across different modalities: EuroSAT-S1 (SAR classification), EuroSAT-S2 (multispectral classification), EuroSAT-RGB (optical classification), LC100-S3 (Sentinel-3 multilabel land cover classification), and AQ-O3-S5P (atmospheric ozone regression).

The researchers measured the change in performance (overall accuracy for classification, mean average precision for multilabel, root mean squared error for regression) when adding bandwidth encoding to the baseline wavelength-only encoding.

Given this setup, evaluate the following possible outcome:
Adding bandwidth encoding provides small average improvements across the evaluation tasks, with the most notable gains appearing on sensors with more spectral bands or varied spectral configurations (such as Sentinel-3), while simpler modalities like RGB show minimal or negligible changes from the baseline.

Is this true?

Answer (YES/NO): NO